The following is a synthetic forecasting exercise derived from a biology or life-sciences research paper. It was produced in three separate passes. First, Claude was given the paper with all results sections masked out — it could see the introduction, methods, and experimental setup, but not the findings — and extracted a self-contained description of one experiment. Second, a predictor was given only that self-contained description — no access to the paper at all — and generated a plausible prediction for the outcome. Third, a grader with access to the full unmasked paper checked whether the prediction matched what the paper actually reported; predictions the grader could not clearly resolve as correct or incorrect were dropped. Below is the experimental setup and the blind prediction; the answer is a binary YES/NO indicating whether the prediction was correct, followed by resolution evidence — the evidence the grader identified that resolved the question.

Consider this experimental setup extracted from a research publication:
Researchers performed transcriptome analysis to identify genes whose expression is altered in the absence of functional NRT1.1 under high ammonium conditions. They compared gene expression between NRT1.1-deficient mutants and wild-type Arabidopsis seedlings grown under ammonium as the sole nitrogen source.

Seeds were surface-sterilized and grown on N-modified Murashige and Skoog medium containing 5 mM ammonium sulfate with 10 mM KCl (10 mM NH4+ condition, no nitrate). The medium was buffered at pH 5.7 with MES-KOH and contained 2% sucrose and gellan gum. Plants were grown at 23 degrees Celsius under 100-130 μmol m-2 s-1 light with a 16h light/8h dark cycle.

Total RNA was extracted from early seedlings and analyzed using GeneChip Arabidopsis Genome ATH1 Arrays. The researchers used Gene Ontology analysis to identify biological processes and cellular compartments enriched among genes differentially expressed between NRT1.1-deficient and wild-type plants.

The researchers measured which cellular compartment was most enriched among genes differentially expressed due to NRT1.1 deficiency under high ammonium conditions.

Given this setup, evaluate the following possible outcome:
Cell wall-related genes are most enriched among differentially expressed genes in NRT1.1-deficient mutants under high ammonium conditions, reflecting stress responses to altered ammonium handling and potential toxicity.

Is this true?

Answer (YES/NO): NO